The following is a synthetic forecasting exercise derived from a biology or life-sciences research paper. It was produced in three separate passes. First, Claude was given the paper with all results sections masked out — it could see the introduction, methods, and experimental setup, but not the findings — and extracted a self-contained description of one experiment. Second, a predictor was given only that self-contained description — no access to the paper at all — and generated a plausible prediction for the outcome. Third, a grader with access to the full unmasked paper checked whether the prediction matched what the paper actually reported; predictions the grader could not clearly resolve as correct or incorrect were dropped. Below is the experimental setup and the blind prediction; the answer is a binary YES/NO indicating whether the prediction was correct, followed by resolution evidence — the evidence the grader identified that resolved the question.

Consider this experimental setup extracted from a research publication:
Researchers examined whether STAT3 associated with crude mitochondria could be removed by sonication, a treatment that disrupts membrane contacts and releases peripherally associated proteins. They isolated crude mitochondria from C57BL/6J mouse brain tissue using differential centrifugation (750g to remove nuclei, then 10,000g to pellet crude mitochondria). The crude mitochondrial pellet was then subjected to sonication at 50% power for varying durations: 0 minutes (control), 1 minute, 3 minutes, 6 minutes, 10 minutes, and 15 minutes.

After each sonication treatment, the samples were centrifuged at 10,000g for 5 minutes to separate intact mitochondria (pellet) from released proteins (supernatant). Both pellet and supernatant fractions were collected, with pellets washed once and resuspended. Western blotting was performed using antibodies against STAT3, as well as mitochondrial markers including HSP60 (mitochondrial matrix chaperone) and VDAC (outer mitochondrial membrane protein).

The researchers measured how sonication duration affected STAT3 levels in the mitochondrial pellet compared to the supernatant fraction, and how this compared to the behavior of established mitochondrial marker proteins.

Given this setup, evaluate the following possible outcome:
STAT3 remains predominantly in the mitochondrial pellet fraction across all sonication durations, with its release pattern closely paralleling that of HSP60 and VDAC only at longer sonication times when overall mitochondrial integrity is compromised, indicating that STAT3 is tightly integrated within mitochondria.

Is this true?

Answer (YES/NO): NO